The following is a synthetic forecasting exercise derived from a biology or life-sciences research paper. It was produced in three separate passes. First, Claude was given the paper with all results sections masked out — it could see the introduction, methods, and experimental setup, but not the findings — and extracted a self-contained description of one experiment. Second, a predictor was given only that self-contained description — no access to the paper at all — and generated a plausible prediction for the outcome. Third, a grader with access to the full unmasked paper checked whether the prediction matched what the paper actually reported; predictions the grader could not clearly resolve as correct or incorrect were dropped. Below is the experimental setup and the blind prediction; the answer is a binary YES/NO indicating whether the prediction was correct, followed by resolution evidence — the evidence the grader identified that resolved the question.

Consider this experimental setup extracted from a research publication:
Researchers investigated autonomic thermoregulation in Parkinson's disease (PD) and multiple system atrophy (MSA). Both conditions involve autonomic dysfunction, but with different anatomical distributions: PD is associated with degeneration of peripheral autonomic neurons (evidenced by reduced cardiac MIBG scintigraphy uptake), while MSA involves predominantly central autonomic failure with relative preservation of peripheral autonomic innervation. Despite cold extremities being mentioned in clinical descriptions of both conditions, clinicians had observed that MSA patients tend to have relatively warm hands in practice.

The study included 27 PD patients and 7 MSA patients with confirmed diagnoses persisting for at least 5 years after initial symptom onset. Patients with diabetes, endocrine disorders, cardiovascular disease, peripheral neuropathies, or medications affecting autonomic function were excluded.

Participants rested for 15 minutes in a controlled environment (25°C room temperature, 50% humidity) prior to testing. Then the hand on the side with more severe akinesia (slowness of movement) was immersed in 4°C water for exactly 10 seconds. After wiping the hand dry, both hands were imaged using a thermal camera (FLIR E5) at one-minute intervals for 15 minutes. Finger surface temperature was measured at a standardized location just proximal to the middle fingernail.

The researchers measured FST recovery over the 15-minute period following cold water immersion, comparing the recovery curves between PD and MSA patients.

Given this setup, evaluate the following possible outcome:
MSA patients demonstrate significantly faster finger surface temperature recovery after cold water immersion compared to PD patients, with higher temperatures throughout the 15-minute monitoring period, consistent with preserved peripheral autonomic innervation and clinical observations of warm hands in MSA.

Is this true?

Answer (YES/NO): NO